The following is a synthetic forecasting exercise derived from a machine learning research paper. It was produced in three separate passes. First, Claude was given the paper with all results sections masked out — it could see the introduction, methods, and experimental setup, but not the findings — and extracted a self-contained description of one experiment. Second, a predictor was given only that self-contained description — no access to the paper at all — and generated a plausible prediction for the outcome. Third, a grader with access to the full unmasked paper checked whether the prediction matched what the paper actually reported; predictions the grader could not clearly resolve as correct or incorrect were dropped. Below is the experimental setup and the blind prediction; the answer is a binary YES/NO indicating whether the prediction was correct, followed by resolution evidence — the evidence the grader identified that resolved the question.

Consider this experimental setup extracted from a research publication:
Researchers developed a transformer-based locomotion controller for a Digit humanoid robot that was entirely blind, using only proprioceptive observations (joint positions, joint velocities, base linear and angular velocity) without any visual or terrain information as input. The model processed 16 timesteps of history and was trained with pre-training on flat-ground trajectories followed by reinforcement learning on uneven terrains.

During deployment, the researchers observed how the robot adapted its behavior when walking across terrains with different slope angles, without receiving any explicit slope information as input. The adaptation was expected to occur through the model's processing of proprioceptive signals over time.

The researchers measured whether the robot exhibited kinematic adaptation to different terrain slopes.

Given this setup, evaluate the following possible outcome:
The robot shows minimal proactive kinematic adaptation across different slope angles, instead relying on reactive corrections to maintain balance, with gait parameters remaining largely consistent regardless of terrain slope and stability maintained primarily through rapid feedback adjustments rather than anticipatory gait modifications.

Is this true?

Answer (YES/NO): NO